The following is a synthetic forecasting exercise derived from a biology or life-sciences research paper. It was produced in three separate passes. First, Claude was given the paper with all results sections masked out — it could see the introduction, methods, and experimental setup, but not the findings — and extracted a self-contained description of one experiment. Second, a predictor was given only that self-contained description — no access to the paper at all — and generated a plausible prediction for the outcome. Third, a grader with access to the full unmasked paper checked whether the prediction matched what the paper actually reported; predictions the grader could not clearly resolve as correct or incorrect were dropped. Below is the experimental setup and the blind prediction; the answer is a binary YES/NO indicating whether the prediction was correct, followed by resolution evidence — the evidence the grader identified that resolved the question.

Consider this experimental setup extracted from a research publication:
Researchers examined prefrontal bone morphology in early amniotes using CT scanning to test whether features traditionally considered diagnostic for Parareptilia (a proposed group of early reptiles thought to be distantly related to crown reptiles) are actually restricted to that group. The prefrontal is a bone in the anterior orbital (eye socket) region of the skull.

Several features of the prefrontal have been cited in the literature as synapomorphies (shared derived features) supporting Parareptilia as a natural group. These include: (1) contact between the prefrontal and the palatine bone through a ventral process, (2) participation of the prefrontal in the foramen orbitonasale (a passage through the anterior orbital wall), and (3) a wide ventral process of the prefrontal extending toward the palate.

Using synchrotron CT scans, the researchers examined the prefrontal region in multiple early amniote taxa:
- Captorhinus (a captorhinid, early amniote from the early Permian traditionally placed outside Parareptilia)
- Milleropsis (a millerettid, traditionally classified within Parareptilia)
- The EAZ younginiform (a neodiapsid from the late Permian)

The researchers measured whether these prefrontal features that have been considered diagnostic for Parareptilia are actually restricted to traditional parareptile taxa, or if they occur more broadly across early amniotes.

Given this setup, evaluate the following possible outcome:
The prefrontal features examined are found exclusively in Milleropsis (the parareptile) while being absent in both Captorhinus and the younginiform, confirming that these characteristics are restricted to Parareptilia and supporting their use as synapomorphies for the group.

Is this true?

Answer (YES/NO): NO